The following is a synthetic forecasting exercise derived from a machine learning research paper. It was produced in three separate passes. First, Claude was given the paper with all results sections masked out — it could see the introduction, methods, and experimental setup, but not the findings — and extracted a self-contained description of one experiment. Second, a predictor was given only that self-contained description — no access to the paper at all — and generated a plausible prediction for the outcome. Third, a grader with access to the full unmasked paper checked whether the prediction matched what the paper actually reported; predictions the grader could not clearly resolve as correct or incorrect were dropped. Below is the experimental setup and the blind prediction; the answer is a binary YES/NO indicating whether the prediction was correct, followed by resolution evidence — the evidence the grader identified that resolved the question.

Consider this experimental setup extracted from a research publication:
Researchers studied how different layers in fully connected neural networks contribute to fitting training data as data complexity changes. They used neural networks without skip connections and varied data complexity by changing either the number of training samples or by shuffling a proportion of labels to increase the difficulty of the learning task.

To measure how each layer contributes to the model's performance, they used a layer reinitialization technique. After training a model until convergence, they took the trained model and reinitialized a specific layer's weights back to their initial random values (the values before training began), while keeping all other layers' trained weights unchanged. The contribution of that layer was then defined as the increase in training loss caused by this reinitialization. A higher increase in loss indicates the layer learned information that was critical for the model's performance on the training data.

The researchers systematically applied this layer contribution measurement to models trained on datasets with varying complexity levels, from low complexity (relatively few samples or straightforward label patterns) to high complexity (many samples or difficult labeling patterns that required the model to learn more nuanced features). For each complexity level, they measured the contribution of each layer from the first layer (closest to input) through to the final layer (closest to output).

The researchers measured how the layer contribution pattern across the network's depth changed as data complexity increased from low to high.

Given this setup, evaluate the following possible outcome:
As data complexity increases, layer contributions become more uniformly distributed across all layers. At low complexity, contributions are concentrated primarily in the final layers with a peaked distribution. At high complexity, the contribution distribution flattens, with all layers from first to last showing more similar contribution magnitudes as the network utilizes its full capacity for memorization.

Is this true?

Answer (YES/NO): NO